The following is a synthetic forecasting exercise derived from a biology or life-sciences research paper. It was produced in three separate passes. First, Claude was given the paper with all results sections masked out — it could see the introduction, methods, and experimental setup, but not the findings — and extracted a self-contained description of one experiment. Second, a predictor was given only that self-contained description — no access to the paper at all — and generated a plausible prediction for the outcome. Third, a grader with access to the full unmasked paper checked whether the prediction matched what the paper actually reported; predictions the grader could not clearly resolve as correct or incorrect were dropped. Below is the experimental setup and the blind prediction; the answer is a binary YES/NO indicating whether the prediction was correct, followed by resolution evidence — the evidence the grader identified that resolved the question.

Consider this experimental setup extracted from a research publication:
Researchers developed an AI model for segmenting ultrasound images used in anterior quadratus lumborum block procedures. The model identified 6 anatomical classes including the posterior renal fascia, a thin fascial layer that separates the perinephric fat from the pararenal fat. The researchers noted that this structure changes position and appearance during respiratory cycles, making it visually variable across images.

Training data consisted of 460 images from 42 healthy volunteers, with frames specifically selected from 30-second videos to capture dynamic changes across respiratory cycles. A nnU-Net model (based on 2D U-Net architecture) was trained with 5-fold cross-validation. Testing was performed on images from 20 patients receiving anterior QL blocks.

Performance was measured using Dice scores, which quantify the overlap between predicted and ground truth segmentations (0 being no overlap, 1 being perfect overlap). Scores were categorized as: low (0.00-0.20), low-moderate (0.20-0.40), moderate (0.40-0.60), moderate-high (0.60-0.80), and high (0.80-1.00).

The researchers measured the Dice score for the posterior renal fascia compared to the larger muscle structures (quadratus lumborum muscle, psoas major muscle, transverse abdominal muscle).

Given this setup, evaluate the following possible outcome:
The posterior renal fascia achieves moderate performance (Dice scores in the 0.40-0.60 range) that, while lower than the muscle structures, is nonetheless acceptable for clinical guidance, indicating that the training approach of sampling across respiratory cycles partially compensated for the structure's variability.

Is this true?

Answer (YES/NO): NO